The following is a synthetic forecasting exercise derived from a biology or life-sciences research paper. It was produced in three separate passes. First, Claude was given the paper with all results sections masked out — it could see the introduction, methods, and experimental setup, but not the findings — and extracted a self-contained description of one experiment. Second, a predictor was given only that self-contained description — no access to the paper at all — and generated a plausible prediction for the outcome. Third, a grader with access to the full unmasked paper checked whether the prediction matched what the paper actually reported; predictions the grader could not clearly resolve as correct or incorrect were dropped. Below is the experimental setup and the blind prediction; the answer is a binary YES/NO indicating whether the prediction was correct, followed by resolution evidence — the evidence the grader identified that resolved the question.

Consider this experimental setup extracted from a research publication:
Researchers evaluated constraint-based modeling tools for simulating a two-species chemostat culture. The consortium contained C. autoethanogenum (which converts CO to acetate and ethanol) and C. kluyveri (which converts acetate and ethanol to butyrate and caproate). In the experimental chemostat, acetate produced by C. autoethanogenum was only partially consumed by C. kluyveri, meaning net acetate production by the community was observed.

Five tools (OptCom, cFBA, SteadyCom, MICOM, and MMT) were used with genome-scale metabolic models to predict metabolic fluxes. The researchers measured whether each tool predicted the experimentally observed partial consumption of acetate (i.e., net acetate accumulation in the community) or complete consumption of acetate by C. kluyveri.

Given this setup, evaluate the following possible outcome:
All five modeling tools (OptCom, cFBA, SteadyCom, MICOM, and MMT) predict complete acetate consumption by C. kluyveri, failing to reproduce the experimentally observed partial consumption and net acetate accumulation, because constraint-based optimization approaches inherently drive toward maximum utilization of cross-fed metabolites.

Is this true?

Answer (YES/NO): NO